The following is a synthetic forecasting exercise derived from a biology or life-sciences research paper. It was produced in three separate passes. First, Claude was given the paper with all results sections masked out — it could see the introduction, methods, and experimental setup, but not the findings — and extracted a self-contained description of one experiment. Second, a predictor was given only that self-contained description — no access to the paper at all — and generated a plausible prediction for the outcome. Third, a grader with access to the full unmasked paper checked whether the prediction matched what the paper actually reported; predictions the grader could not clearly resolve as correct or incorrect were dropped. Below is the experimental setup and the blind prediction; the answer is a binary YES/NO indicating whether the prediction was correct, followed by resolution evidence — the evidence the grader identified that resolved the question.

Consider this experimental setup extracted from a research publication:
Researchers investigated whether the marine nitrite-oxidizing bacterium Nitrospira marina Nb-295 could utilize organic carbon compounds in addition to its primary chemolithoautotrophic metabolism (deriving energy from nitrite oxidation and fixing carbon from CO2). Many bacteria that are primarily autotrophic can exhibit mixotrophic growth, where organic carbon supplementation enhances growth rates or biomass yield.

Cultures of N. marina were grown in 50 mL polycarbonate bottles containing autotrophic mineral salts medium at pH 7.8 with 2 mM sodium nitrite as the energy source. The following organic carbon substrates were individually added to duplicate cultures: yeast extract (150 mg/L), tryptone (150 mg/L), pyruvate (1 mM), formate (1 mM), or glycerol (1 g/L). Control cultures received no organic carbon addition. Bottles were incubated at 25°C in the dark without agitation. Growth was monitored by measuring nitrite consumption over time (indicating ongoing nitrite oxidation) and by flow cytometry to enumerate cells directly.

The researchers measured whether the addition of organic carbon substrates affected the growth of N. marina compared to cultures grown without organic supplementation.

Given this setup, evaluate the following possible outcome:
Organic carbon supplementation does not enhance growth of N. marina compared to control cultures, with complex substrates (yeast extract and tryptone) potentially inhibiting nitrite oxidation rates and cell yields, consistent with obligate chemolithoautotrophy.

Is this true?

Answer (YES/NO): NO